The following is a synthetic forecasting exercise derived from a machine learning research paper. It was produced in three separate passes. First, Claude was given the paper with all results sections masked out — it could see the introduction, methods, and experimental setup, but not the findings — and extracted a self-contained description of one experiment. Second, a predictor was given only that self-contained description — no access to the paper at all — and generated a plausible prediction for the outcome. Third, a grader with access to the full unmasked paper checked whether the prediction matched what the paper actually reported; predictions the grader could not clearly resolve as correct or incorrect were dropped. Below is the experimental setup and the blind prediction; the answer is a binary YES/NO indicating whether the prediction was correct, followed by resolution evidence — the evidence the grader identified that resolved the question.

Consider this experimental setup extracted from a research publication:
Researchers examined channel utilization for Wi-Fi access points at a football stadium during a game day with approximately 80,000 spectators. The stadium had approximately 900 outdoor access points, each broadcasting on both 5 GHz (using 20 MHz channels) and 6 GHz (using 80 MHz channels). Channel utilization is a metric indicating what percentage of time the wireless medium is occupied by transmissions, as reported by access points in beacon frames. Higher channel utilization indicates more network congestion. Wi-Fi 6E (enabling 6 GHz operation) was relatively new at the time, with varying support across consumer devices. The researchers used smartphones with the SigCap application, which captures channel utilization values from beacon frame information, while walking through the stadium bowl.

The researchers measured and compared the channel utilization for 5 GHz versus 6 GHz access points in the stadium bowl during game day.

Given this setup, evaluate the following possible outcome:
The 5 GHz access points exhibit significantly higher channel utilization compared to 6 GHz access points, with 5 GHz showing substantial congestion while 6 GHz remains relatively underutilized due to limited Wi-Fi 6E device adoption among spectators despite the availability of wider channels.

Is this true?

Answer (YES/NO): NO